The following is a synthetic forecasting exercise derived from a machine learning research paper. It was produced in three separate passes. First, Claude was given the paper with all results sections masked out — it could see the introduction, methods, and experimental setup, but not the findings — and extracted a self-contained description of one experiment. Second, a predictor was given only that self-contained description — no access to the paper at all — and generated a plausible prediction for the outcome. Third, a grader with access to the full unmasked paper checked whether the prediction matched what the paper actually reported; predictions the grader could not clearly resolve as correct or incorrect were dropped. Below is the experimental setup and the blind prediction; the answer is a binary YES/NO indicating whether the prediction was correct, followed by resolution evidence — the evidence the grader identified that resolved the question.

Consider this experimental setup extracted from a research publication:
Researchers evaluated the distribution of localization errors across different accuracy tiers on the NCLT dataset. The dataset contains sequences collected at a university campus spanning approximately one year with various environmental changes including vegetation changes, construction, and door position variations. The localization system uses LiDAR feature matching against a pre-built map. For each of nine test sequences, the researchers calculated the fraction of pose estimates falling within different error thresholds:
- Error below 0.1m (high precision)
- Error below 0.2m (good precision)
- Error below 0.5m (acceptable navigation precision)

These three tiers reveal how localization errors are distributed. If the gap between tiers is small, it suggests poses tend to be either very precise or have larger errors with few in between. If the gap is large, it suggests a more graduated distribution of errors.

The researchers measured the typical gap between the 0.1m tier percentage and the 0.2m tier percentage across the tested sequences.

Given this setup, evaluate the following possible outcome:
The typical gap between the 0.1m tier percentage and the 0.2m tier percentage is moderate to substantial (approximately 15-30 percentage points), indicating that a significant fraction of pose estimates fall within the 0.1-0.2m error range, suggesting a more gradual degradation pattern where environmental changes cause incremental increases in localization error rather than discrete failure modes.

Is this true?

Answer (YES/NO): NO